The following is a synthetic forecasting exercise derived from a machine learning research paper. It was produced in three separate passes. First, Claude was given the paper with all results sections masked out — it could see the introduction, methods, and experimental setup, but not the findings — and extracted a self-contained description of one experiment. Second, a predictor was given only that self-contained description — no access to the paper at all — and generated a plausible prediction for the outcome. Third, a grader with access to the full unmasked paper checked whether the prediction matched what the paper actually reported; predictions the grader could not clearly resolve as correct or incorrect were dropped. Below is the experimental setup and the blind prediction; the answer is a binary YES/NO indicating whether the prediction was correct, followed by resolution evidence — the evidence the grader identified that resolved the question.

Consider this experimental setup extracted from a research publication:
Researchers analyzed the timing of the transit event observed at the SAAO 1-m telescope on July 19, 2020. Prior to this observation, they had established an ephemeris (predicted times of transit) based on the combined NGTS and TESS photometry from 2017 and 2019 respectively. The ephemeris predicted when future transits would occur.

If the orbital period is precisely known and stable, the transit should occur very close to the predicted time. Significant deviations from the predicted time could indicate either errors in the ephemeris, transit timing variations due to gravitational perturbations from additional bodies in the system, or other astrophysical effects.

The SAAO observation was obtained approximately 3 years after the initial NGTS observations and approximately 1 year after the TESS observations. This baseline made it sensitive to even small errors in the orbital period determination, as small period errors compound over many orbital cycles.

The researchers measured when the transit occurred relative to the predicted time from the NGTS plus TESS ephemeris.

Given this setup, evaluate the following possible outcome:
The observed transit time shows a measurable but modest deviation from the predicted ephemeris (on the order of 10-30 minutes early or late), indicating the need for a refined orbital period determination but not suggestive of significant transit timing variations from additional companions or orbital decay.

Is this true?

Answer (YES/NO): NO